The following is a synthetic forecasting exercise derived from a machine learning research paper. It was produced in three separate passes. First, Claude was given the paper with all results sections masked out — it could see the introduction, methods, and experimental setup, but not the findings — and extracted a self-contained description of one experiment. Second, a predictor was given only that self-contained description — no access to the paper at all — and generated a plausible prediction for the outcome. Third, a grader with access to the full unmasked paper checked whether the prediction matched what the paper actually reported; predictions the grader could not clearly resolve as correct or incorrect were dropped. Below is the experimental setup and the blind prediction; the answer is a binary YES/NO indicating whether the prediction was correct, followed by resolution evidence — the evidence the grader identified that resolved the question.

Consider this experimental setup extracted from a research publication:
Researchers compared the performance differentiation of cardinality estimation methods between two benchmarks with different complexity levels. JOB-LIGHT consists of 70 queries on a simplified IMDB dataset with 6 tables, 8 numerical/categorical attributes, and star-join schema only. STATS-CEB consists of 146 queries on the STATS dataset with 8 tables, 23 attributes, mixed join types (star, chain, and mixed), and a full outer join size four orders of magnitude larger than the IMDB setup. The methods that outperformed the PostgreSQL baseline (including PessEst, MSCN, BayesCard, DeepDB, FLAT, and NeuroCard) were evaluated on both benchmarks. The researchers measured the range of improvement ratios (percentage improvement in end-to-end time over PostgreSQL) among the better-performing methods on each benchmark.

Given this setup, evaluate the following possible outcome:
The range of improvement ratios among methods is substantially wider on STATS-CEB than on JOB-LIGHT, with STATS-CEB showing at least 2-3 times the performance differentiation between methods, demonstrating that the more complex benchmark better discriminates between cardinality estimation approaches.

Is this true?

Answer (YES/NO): YES